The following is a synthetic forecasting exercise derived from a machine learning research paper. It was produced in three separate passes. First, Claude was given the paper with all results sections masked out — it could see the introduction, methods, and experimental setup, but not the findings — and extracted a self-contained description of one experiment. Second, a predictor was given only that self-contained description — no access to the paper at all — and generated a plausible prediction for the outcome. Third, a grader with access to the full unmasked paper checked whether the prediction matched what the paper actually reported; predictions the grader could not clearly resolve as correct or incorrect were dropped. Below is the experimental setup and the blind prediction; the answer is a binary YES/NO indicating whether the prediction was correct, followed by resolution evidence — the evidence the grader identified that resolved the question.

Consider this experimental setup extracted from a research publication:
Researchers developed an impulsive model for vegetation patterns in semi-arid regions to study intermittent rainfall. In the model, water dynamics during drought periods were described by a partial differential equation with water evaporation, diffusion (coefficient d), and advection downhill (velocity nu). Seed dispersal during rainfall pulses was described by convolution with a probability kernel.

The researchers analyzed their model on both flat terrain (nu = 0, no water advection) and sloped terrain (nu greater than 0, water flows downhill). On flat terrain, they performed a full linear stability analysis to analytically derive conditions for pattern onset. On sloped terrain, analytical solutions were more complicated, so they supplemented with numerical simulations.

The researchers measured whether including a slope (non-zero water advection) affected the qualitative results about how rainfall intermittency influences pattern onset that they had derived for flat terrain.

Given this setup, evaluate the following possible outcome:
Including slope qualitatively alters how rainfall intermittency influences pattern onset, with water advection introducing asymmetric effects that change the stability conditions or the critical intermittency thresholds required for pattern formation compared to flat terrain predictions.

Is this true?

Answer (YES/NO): NO